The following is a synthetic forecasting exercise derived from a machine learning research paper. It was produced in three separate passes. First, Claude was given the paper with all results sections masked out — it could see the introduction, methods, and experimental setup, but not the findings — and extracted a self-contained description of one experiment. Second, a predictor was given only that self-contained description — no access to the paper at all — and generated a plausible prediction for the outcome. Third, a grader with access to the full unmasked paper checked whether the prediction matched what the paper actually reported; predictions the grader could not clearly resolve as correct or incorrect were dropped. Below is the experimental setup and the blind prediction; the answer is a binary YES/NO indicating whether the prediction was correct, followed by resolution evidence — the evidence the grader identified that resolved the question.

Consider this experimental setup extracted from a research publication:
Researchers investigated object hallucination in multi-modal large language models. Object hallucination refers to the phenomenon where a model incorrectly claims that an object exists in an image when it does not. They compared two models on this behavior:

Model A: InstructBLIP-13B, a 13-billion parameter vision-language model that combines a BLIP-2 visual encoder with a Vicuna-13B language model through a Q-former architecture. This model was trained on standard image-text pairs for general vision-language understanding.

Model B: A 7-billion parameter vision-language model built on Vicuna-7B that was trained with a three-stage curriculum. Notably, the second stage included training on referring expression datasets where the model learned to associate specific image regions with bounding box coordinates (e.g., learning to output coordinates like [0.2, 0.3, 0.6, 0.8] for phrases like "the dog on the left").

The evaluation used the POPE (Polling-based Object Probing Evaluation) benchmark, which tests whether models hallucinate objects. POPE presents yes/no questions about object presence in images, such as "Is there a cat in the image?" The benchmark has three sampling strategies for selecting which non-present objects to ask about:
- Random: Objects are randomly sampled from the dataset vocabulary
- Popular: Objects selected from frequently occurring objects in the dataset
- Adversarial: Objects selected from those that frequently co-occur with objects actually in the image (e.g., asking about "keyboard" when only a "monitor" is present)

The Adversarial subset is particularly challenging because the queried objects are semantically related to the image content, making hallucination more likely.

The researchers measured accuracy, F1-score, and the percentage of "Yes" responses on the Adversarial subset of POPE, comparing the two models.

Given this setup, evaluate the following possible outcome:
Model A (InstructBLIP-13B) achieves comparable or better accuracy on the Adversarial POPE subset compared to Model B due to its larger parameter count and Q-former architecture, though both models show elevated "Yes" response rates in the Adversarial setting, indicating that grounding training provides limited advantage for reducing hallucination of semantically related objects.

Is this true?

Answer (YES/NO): NO